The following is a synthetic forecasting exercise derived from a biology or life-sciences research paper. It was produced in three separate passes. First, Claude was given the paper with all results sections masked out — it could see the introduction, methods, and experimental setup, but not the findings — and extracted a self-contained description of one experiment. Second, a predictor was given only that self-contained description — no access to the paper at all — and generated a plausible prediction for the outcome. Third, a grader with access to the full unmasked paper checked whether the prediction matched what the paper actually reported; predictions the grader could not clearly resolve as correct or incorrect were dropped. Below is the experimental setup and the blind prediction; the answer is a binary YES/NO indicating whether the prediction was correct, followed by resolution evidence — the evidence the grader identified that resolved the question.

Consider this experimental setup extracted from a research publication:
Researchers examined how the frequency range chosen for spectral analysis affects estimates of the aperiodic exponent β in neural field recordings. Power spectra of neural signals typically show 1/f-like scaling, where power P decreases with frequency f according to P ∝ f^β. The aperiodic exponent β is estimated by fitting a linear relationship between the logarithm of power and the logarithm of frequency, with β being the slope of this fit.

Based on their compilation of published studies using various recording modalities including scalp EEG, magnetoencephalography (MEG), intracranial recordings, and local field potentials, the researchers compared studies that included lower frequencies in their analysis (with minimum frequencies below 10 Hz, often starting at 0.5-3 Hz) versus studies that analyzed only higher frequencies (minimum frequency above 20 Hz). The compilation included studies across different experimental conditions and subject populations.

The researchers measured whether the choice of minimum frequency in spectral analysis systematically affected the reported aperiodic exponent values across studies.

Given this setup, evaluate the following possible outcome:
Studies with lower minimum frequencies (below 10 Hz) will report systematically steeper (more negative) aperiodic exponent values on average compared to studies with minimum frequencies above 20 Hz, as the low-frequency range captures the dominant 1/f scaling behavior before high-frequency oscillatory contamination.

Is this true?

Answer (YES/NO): NO